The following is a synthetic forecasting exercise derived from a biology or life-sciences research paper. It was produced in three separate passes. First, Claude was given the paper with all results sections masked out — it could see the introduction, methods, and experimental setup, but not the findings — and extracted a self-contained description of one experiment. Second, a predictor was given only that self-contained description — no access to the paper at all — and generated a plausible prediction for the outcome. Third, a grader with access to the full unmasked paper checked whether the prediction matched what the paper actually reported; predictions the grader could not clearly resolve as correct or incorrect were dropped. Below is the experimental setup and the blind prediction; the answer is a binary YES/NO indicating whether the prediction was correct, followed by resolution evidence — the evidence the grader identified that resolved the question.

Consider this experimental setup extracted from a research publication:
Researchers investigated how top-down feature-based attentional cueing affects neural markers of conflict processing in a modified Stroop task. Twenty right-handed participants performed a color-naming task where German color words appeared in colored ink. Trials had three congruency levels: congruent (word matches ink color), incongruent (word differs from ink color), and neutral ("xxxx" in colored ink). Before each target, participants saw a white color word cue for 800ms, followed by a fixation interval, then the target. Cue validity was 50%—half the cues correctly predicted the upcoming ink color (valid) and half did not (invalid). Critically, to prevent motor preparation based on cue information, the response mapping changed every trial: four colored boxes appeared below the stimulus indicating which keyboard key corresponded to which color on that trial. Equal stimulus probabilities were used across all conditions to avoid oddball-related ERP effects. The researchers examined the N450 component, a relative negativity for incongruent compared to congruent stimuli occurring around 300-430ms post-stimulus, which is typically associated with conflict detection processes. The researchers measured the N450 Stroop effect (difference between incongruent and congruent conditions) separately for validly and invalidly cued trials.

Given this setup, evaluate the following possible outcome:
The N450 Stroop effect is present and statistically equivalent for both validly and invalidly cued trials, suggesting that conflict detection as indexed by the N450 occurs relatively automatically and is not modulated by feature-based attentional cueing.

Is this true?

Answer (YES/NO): NO